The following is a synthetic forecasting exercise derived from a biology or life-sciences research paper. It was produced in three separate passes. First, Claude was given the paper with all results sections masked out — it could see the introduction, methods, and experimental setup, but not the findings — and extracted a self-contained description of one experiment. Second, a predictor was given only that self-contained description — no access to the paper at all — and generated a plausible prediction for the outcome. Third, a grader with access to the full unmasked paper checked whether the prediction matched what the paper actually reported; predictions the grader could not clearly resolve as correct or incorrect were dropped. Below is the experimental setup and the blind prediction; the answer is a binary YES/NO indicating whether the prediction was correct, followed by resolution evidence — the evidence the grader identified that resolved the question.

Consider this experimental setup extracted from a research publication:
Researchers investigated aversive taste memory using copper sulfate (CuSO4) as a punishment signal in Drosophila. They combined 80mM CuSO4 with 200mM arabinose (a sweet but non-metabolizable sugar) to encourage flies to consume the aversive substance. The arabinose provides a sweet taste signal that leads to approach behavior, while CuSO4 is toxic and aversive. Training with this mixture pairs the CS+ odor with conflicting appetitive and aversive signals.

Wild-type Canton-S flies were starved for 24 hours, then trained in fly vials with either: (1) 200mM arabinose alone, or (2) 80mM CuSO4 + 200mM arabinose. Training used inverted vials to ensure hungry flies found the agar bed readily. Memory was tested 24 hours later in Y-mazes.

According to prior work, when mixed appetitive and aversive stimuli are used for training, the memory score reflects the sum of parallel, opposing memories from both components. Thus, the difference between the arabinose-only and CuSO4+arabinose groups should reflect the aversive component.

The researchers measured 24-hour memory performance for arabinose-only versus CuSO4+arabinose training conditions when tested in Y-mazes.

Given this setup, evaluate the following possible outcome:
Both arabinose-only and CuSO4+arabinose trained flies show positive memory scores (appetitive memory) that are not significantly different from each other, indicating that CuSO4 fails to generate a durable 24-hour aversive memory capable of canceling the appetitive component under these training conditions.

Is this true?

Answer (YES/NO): NO